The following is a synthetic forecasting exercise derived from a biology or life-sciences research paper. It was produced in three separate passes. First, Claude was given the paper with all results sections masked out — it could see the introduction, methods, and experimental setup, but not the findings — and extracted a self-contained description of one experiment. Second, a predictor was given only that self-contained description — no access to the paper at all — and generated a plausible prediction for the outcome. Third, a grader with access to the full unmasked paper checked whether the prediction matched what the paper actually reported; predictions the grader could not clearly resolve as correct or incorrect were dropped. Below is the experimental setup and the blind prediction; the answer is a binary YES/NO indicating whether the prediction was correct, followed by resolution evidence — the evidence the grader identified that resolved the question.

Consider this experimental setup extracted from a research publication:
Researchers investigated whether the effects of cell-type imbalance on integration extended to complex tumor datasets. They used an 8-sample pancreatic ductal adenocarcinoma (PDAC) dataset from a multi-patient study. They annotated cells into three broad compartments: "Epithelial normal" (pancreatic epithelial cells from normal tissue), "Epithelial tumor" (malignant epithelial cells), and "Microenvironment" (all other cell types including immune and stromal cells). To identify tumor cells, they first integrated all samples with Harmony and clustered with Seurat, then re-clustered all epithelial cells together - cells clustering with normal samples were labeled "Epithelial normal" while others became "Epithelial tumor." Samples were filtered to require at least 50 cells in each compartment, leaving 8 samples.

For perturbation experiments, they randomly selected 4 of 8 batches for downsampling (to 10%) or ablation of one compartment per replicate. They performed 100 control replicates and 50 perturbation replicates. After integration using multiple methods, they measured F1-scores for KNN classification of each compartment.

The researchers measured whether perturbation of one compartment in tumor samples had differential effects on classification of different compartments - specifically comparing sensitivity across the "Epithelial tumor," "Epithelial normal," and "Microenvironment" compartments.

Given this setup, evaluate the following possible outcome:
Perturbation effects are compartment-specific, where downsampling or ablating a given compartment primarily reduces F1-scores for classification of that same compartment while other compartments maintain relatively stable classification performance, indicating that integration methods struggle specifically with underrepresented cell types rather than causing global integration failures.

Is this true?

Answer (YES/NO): YES